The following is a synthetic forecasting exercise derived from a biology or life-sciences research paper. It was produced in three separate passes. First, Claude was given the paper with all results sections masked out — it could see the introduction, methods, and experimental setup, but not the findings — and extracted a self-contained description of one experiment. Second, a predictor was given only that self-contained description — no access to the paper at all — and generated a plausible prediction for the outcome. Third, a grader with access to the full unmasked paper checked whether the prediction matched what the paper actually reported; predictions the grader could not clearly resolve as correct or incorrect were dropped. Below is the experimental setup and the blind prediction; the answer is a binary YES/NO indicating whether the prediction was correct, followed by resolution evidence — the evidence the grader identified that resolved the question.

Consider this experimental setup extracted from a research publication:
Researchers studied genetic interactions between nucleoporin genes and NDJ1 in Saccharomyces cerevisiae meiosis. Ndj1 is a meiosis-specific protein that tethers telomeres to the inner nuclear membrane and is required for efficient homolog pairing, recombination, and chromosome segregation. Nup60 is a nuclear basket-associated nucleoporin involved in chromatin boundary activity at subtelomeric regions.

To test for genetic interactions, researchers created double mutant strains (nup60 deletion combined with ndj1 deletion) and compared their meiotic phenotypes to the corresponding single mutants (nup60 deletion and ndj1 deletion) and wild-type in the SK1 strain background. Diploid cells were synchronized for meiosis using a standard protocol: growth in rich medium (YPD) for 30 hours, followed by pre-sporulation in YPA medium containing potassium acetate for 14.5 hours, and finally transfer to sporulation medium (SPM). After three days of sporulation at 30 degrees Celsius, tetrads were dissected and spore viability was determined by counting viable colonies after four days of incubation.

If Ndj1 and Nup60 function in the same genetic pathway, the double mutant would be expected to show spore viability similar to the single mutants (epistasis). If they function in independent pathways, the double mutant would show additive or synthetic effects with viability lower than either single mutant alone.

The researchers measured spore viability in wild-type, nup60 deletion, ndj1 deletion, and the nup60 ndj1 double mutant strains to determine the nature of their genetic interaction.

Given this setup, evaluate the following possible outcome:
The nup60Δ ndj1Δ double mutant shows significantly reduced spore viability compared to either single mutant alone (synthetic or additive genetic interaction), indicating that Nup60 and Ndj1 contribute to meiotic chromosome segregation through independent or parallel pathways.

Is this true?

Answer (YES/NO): YES